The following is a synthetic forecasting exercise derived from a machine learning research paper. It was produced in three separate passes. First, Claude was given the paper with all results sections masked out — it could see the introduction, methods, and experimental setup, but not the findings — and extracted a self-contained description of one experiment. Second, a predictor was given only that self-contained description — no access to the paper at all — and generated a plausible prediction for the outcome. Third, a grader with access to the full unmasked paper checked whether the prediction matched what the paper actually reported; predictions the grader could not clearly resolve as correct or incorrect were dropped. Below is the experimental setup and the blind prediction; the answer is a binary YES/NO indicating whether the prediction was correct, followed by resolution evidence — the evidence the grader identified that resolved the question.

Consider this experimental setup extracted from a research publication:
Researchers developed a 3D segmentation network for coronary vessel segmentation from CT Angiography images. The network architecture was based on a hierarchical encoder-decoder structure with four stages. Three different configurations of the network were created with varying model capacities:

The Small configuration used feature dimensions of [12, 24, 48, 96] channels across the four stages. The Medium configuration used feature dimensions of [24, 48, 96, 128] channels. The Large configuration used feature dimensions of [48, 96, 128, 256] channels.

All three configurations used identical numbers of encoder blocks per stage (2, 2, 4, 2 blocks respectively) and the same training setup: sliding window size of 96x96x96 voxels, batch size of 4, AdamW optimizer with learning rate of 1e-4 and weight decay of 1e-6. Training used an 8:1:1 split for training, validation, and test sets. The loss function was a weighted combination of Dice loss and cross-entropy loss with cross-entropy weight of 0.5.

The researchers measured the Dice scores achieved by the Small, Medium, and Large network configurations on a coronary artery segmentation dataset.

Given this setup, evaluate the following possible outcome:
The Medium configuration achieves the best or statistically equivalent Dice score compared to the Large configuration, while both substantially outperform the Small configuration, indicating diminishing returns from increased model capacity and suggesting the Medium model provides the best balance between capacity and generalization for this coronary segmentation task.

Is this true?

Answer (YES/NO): NO